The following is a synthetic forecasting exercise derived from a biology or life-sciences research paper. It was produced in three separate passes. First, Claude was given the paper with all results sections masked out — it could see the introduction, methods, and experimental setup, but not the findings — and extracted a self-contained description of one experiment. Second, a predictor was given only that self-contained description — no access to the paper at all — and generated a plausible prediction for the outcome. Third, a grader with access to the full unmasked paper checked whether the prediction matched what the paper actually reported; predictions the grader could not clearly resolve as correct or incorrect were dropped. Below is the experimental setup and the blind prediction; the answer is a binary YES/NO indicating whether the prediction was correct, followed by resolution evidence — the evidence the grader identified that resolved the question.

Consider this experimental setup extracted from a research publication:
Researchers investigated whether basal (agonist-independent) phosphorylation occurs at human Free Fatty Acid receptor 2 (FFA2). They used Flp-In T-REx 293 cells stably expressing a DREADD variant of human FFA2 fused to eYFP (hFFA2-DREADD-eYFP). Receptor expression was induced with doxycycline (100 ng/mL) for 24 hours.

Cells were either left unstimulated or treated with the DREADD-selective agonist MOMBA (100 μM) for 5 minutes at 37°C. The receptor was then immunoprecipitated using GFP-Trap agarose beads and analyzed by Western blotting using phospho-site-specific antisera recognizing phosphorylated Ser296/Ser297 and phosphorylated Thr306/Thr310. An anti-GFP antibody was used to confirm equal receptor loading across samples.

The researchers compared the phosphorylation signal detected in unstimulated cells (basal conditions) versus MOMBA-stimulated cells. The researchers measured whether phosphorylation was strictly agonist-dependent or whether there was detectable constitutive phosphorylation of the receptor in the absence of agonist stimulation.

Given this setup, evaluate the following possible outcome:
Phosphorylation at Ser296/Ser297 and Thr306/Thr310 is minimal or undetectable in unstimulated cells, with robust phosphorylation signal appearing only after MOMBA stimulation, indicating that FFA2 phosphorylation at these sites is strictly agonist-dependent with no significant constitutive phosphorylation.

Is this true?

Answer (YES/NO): NO